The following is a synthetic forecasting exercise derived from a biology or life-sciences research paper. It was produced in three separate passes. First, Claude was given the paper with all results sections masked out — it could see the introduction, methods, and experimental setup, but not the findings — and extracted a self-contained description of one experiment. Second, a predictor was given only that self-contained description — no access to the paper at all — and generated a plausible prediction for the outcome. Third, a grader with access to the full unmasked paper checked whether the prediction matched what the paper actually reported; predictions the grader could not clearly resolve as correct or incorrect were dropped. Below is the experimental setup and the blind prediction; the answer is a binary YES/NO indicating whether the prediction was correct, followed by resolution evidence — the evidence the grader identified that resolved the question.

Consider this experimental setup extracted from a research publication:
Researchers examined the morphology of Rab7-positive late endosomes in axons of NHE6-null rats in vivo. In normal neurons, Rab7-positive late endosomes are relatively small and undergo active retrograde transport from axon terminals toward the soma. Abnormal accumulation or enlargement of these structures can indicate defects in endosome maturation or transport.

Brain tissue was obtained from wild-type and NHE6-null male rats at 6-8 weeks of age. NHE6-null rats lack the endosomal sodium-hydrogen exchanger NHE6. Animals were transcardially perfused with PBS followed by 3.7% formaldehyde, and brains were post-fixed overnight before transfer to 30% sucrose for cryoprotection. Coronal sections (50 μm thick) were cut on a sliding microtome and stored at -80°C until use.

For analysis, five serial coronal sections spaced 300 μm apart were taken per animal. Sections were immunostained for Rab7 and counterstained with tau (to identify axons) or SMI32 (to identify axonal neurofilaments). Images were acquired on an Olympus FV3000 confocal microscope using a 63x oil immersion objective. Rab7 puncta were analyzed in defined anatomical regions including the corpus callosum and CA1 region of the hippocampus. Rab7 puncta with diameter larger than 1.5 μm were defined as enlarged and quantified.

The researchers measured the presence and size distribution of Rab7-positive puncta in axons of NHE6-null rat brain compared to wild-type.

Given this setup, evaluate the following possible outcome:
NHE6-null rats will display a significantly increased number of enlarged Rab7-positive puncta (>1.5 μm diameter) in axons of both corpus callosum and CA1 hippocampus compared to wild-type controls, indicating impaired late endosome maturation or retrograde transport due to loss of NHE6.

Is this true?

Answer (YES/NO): NO